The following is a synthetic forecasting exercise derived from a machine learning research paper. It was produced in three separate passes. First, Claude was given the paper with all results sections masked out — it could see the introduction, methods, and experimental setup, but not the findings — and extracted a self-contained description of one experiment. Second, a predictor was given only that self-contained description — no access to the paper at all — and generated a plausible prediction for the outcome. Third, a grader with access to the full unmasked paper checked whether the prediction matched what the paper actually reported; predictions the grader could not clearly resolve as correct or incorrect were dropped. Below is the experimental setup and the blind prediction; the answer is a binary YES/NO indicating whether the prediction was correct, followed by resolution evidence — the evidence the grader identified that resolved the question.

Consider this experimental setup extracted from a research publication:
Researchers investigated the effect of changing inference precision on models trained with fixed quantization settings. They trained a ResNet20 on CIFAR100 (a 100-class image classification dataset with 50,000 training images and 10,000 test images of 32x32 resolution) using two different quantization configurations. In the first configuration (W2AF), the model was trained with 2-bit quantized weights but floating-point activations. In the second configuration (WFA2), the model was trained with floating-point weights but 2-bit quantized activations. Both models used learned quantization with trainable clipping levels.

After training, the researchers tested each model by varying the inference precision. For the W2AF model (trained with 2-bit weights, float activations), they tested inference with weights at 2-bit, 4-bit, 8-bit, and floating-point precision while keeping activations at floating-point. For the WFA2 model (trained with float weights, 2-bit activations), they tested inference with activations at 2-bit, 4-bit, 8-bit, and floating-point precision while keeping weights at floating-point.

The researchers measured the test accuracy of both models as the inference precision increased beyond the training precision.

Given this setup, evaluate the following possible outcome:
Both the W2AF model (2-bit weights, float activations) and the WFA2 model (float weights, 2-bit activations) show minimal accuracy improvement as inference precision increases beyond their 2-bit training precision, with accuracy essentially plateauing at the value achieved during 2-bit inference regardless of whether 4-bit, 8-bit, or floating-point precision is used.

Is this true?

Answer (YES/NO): NO